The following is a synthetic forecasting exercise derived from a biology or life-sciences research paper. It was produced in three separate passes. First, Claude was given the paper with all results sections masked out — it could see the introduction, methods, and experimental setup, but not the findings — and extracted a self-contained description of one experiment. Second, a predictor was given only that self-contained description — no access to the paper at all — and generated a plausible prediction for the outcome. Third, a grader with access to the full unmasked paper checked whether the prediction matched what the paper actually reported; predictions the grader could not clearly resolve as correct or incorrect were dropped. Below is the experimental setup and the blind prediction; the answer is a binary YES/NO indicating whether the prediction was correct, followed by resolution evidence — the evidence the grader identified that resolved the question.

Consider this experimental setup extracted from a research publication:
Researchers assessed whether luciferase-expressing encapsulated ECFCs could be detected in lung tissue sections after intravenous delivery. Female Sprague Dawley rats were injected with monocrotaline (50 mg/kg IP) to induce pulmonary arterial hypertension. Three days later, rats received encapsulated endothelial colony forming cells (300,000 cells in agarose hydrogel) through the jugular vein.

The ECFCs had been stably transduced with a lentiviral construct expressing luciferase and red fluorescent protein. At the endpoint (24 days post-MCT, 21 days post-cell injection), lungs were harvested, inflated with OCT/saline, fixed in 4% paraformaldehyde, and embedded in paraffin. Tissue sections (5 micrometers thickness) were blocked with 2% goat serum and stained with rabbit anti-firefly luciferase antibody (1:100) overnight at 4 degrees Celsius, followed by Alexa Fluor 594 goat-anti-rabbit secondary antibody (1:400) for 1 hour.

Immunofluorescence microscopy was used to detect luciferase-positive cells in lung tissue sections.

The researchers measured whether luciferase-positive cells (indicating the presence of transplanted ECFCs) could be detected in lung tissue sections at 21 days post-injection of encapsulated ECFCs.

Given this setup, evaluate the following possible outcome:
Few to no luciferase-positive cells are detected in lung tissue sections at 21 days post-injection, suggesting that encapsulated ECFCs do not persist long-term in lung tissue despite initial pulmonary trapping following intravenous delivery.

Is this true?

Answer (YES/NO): YES